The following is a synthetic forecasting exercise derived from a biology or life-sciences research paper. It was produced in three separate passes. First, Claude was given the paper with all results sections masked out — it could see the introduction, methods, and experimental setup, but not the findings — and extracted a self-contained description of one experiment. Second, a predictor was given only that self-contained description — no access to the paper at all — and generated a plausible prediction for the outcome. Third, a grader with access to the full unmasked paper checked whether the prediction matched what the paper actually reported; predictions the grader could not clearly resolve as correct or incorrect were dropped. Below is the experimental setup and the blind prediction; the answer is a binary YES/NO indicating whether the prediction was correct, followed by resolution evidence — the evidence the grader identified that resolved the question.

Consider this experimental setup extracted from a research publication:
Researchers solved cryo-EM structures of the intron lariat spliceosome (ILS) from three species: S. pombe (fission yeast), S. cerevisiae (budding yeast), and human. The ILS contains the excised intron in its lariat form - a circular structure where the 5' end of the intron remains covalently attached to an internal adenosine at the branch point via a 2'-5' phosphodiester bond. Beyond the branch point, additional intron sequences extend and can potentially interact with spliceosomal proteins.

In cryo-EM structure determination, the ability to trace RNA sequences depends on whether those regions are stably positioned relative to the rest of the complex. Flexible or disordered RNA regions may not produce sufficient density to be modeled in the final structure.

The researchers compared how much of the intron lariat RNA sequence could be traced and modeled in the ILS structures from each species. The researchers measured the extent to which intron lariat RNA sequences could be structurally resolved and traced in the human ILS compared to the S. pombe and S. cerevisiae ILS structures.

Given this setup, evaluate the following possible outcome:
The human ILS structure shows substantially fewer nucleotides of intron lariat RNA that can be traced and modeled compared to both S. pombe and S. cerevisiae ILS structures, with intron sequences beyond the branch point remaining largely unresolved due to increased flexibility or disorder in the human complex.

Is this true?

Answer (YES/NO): NO